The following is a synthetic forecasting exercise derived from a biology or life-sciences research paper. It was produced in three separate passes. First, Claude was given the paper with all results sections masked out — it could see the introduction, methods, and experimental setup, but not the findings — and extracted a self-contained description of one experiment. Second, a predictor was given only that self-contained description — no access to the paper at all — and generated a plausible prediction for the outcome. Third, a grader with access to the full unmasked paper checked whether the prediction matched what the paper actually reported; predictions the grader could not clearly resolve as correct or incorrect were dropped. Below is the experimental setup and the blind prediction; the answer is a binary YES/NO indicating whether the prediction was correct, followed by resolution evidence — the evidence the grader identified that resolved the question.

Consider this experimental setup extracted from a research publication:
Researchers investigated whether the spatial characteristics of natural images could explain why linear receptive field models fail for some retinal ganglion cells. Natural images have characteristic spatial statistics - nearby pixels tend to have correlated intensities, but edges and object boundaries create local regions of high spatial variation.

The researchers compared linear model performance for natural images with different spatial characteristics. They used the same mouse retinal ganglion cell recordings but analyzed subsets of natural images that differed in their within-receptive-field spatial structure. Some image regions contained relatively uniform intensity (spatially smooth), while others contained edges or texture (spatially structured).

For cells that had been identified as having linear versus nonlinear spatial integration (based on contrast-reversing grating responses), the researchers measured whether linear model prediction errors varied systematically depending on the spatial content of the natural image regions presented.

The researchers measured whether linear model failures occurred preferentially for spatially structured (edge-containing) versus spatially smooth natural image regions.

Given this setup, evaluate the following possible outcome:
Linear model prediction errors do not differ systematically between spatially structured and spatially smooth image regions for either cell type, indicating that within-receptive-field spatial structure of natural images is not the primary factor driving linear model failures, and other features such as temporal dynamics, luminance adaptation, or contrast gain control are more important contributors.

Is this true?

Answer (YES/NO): NO